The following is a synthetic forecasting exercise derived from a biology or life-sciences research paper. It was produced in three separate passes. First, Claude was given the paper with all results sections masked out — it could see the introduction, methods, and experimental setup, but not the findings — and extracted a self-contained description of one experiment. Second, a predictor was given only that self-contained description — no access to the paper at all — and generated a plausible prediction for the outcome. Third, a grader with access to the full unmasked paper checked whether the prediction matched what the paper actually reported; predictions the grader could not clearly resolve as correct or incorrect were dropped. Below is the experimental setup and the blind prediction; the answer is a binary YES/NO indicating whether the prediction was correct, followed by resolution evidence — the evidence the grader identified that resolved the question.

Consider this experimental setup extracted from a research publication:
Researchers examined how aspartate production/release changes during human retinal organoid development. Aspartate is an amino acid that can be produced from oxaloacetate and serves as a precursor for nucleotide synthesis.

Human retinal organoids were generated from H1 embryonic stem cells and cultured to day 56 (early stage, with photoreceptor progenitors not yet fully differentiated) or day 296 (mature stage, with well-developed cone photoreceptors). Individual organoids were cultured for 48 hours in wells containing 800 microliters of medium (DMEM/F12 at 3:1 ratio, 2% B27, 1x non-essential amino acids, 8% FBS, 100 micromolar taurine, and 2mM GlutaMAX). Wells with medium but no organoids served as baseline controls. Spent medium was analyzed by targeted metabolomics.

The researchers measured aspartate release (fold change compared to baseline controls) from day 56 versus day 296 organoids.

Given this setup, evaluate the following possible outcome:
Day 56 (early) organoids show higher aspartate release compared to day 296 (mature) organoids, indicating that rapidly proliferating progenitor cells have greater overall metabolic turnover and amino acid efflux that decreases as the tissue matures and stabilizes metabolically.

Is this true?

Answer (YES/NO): NO